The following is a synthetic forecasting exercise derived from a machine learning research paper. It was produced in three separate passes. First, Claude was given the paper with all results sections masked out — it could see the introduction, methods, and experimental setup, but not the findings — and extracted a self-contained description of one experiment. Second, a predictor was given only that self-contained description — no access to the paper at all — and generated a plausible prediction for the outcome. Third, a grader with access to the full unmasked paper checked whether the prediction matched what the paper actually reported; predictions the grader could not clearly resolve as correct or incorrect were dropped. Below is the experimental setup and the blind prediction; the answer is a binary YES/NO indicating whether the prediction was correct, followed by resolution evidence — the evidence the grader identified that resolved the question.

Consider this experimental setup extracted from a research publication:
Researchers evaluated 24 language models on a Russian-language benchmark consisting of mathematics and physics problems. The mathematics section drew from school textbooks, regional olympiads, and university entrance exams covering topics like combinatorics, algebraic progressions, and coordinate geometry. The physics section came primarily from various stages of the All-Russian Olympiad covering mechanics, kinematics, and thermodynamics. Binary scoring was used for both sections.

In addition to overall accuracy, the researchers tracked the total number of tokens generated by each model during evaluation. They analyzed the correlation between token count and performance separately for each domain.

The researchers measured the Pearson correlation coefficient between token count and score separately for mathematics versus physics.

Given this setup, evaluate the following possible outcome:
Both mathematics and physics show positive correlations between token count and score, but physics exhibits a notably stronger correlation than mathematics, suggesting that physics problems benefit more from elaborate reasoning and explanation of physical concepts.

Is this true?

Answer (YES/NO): NO